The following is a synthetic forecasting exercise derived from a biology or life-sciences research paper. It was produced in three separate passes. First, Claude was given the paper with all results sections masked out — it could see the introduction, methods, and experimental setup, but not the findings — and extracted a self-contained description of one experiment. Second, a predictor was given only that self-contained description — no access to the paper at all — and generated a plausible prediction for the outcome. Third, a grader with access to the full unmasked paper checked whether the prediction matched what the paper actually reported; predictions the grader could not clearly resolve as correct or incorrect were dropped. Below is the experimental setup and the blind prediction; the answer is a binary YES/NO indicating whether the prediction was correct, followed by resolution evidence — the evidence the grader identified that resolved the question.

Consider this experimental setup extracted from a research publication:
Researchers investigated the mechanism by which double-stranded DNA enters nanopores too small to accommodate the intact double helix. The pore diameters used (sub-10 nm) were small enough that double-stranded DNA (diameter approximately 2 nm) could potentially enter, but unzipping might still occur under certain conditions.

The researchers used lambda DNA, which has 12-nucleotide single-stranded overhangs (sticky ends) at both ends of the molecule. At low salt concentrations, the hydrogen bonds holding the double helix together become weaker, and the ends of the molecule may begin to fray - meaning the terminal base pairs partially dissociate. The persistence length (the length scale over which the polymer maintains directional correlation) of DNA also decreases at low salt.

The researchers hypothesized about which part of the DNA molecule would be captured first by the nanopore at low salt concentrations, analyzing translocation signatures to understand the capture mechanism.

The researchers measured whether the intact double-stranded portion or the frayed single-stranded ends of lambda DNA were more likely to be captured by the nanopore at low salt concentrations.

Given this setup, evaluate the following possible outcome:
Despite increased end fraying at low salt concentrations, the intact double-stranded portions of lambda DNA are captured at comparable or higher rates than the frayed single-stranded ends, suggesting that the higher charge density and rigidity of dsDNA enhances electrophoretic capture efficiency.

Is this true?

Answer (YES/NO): NO